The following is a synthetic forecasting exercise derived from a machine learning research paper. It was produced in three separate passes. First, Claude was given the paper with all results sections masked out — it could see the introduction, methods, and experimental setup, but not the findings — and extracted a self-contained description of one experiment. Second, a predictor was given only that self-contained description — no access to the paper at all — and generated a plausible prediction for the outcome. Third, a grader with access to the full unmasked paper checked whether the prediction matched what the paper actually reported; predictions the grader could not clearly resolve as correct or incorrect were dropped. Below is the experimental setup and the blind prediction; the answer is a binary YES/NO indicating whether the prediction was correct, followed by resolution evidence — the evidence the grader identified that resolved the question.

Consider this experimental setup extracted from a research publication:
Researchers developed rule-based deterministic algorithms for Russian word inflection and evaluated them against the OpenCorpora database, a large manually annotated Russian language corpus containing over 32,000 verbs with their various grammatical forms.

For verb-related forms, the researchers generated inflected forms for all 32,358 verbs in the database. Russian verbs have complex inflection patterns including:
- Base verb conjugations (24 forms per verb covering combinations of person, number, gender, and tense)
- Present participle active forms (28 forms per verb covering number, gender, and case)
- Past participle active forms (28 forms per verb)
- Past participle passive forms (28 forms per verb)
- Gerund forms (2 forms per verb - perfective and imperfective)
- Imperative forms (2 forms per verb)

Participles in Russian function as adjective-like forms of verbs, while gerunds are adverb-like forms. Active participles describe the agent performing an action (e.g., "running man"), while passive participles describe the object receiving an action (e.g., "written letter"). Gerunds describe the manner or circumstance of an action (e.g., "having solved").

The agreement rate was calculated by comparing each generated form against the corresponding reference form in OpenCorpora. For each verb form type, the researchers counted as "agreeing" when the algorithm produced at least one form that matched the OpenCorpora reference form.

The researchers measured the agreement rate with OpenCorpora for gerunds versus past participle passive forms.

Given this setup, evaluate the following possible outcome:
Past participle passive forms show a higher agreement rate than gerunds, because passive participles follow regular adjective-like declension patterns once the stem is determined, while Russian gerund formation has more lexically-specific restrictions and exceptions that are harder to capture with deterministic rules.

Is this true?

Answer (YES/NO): NO